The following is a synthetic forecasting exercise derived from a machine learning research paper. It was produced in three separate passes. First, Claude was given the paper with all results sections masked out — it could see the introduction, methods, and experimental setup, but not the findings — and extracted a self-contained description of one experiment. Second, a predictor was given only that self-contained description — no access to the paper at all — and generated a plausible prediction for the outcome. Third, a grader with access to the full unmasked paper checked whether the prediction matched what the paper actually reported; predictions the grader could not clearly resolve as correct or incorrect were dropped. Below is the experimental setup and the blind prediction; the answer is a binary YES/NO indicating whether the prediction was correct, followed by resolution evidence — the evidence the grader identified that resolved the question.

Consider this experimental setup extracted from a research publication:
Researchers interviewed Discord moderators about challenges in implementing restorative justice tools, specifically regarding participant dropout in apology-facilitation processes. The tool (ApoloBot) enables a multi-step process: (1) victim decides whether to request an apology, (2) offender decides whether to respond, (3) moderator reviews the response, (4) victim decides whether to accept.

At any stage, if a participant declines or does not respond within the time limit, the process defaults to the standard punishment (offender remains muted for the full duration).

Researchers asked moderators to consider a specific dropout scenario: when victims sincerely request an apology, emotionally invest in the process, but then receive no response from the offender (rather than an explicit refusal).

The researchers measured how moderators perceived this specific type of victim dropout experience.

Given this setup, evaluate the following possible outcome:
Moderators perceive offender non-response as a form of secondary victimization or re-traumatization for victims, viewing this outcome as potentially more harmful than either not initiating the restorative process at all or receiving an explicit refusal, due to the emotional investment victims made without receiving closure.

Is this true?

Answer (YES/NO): YES